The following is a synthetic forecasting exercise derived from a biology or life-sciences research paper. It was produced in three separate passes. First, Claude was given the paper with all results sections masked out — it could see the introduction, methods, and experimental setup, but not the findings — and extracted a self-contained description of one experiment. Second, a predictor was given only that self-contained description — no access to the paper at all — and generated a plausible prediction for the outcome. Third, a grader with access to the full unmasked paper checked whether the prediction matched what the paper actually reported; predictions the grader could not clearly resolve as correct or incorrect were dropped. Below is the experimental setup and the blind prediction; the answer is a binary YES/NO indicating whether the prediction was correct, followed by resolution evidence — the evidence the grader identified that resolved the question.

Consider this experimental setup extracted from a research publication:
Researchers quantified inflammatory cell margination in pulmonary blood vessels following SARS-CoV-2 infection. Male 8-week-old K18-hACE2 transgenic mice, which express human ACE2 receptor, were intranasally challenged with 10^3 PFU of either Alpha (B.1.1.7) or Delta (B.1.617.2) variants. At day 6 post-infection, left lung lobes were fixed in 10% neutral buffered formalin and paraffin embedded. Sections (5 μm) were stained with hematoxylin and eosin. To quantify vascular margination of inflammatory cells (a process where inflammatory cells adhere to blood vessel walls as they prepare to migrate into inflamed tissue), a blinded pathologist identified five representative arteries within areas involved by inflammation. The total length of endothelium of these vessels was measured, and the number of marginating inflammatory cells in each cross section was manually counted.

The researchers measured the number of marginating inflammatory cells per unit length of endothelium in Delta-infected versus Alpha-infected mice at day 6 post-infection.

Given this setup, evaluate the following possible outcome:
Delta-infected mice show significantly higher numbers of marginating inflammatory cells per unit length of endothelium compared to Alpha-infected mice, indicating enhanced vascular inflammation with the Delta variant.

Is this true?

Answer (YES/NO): YES